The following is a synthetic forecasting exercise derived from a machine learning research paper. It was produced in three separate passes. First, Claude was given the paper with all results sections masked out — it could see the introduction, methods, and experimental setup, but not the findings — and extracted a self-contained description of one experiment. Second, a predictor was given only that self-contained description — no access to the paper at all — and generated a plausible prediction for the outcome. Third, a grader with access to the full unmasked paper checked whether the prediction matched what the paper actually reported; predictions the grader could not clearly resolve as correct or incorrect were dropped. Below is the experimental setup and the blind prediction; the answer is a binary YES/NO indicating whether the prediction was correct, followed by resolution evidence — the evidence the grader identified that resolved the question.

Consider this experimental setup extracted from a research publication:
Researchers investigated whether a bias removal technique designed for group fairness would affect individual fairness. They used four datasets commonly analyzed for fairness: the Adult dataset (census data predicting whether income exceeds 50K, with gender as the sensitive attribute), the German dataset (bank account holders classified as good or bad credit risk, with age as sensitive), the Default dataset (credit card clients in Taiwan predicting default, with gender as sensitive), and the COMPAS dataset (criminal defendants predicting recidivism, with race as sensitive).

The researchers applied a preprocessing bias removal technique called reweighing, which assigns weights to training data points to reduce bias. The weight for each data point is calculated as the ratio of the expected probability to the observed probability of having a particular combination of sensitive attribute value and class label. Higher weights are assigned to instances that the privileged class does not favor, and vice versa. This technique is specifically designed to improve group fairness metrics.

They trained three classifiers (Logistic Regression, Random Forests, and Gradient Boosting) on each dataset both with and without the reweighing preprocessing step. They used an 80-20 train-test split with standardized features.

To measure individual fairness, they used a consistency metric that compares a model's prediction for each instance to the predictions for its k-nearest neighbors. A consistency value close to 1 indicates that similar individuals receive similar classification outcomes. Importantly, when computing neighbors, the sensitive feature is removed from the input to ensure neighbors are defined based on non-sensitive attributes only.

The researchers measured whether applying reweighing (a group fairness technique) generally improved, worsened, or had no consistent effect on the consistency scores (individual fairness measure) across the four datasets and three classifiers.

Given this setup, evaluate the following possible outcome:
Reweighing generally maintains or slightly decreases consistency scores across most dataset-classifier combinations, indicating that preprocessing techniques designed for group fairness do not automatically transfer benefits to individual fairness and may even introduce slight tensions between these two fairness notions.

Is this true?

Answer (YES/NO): NO